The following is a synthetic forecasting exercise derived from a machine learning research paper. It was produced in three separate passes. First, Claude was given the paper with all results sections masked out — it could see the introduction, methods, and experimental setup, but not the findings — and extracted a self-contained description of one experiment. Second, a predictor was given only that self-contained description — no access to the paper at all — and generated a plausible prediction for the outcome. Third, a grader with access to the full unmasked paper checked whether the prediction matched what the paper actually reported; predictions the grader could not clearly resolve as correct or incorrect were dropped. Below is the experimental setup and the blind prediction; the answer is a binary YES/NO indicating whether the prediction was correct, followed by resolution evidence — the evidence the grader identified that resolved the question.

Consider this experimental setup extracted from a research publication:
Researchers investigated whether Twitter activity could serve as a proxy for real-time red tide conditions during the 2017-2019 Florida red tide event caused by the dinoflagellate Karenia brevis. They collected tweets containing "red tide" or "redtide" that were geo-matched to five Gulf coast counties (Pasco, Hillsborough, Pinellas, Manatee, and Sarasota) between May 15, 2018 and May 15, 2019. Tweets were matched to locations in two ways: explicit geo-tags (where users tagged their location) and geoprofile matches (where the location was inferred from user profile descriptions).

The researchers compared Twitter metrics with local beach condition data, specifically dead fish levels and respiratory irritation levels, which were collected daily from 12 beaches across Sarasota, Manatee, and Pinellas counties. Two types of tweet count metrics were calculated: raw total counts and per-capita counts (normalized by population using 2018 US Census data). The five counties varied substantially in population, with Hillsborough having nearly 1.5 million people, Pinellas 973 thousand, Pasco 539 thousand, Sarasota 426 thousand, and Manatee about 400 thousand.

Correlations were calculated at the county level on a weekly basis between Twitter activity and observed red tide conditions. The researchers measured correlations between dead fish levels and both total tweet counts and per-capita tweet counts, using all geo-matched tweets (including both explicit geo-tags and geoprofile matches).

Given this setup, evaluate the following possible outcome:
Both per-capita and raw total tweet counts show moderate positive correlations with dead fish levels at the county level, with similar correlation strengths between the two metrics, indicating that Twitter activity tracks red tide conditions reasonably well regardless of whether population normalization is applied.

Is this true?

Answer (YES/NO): NO